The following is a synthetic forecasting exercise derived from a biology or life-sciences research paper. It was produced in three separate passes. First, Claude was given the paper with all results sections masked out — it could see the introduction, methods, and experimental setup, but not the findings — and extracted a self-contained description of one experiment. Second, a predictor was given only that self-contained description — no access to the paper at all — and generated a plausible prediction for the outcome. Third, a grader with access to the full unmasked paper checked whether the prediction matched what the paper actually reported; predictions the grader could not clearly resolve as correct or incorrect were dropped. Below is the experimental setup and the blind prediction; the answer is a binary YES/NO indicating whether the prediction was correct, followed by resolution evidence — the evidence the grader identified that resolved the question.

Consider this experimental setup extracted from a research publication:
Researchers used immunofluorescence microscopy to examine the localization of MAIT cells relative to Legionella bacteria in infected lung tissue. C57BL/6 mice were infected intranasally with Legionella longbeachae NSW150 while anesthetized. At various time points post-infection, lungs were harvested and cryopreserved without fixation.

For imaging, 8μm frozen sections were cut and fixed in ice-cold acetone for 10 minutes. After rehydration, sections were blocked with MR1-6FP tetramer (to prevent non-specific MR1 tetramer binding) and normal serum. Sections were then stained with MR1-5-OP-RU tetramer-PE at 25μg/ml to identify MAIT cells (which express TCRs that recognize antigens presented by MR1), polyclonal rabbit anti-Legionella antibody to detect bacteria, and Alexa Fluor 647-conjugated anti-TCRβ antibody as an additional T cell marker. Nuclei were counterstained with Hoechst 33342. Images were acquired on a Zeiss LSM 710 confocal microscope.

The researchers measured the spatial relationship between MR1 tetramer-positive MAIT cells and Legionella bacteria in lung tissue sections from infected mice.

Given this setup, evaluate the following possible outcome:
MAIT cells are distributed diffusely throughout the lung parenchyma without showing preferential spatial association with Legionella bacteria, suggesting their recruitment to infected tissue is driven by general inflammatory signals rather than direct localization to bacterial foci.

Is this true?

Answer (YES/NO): NO